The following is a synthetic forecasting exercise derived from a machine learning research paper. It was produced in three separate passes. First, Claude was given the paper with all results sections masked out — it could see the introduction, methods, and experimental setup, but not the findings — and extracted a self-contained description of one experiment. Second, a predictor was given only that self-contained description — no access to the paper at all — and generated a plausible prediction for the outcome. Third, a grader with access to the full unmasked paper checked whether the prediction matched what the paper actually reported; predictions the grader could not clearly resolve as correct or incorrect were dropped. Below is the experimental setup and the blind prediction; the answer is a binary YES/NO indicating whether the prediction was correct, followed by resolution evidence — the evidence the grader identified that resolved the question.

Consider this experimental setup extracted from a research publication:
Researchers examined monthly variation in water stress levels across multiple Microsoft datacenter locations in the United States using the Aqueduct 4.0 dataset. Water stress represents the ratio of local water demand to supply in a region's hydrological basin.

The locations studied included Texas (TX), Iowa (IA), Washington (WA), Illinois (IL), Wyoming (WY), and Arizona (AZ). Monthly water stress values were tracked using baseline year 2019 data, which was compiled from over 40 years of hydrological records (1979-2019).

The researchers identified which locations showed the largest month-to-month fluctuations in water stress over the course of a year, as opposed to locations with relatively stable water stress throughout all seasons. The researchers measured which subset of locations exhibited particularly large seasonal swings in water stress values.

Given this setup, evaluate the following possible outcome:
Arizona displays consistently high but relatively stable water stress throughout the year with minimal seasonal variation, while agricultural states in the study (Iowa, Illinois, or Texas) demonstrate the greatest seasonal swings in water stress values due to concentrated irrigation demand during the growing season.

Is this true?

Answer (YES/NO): NO